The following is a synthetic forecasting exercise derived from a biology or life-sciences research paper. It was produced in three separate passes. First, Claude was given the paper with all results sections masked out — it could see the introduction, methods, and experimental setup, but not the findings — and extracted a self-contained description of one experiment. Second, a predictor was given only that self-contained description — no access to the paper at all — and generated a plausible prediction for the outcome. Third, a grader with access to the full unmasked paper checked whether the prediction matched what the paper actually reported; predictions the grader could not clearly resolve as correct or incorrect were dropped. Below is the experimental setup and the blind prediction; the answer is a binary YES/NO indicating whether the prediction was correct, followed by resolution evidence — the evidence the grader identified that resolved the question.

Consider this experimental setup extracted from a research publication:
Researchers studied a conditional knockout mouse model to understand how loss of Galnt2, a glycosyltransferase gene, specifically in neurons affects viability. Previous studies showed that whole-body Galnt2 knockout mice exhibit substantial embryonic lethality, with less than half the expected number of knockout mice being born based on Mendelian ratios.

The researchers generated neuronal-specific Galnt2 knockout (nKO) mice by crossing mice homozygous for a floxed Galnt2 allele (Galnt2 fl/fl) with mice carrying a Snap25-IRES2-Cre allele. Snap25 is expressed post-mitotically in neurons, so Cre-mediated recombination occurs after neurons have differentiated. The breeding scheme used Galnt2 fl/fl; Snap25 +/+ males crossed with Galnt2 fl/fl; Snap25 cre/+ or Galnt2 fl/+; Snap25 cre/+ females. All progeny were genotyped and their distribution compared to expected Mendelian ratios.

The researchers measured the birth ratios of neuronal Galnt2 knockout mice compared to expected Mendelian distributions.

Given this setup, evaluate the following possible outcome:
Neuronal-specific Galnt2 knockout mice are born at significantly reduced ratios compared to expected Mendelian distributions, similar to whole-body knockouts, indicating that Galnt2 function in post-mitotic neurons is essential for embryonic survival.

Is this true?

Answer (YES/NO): NO